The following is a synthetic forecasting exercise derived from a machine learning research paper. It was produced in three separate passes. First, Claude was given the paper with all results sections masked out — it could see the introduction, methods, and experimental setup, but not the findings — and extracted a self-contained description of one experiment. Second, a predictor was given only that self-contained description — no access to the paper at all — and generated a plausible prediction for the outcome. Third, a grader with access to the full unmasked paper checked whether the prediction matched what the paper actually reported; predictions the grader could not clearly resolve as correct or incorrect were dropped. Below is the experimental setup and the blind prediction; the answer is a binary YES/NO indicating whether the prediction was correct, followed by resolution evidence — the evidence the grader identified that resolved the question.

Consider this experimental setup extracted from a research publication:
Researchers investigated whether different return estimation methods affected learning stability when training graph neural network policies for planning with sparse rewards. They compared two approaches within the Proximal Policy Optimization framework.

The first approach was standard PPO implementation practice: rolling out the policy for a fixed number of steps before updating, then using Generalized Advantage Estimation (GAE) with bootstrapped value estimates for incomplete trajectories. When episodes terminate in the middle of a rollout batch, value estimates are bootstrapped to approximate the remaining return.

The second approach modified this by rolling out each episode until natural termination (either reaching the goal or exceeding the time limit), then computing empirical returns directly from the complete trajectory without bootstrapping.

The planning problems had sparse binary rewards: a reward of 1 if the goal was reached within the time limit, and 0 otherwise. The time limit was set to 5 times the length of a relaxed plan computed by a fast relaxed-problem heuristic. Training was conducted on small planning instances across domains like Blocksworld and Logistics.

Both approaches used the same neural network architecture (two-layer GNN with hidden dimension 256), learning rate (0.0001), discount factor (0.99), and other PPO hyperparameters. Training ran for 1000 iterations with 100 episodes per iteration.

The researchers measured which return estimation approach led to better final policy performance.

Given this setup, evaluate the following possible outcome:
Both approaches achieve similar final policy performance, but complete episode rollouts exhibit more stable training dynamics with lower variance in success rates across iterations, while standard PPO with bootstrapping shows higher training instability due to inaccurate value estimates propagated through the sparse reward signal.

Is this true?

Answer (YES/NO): NO